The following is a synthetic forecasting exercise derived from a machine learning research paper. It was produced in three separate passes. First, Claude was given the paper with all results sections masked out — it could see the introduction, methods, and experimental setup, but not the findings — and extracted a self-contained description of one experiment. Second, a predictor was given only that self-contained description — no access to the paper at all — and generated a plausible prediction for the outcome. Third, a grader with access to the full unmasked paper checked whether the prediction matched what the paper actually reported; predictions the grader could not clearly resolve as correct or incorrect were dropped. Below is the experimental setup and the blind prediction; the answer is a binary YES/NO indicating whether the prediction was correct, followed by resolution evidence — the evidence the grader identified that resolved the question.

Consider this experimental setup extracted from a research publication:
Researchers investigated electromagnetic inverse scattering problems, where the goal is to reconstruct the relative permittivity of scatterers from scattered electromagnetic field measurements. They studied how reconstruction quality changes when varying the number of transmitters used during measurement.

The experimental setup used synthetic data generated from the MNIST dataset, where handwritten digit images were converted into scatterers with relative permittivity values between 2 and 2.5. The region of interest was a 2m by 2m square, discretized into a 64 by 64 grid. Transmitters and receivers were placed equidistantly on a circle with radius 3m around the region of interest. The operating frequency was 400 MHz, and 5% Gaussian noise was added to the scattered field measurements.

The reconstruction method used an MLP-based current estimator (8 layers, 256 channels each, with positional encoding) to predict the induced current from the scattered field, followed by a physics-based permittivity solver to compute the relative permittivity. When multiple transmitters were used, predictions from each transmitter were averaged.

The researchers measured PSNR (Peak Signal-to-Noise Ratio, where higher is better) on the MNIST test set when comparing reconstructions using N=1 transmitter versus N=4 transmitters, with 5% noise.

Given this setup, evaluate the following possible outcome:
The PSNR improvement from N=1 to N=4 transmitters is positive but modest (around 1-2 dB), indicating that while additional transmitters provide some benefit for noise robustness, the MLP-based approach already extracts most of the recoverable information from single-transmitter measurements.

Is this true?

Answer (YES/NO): YES